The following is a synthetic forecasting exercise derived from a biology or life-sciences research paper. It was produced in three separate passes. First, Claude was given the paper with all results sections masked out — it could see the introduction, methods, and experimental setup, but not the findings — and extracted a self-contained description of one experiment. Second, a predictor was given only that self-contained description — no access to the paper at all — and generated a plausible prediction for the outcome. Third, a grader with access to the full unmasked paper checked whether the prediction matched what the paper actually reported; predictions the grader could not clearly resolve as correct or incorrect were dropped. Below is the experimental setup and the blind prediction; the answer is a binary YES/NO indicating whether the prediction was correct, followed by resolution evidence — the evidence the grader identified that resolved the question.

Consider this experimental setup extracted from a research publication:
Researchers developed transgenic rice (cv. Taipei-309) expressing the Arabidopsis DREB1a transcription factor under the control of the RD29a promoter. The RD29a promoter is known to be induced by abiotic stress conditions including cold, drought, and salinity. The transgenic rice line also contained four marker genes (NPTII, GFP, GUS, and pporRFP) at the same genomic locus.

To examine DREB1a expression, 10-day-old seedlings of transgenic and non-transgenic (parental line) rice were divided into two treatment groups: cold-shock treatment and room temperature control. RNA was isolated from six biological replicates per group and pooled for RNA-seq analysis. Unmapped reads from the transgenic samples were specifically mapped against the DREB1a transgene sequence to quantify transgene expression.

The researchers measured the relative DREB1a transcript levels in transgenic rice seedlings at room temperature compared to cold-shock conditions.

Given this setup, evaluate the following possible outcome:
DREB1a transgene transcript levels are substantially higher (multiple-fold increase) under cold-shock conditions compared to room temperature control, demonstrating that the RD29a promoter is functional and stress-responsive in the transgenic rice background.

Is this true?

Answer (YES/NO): YES